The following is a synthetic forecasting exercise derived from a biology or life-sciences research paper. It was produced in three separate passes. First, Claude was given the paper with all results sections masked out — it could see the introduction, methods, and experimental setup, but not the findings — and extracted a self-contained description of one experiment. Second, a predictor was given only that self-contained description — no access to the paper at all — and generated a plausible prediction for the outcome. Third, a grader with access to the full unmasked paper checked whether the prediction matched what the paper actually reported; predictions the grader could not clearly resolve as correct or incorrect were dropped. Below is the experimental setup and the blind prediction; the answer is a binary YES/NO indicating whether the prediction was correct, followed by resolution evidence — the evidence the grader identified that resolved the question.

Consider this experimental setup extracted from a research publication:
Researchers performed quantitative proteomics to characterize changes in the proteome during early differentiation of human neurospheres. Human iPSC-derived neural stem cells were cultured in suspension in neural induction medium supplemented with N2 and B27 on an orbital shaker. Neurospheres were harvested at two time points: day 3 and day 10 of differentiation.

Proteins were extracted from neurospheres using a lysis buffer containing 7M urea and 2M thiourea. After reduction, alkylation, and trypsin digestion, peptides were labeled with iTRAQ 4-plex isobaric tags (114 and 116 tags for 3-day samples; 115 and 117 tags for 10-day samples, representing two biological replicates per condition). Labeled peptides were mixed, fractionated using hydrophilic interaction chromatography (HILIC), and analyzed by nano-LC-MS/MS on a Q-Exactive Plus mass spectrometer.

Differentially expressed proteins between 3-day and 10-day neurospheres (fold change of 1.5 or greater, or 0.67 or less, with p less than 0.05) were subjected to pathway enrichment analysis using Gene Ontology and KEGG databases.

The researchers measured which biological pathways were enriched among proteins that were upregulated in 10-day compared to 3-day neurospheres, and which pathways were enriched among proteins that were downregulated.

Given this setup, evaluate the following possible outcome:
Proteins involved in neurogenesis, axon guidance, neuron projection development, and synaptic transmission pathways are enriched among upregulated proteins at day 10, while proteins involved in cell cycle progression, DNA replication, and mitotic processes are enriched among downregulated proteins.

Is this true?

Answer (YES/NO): YES